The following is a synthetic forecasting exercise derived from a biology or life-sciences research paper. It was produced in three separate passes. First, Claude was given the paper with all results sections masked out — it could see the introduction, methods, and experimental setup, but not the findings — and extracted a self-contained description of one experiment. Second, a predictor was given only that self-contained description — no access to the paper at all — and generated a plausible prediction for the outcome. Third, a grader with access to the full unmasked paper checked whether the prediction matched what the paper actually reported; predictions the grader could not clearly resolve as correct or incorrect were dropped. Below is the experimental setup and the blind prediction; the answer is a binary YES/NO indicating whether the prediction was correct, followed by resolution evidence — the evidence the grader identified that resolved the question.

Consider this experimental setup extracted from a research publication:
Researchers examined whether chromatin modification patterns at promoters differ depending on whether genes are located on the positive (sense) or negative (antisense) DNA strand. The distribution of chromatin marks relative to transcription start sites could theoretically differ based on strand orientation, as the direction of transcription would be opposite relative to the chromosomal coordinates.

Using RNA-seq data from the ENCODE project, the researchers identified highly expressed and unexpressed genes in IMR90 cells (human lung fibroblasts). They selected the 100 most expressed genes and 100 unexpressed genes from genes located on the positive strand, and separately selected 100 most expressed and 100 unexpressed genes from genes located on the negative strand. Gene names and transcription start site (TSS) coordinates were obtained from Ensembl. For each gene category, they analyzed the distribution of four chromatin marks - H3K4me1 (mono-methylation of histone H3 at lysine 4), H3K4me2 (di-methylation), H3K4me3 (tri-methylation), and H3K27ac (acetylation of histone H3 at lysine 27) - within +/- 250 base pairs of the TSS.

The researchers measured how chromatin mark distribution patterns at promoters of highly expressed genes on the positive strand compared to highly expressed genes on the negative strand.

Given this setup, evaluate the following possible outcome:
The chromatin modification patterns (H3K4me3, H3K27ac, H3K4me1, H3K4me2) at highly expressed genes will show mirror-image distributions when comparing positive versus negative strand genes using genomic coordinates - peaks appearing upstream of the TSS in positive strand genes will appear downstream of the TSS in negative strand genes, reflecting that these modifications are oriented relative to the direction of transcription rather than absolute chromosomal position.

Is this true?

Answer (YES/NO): YES